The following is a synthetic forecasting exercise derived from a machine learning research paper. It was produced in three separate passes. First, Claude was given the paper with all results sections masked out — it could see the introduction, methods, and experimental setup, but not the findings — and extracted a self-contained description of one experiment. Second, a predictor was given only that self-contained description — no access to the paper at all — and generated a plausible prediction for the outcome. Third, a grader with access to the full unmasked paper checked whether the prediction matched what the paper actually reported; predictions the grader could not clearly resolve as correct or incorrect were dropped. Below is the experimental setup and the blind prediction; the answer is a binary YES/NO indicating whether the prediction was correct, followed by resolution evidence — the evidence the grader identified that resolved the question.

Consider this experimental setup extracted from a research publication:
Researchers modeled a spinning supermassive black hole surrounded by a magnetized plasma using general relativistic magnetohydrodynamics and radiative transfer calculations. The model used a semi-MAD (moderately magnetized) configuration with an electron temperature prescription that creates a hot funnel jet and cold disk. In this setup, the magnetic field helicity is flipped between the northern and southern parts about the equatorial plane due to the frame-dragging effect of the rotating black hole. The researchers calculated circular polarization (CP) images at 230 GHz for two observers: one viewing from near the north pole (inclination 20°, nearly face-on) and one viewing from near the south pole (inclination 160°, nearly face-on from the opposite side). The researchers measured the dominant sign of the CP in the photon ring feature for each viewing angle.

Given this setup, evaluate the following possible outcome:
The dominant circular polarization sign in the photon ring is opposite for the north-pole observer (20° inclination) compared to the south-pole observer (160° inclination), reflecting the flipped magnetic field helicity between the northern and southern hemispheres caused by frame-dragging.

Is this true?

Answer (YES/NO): YES